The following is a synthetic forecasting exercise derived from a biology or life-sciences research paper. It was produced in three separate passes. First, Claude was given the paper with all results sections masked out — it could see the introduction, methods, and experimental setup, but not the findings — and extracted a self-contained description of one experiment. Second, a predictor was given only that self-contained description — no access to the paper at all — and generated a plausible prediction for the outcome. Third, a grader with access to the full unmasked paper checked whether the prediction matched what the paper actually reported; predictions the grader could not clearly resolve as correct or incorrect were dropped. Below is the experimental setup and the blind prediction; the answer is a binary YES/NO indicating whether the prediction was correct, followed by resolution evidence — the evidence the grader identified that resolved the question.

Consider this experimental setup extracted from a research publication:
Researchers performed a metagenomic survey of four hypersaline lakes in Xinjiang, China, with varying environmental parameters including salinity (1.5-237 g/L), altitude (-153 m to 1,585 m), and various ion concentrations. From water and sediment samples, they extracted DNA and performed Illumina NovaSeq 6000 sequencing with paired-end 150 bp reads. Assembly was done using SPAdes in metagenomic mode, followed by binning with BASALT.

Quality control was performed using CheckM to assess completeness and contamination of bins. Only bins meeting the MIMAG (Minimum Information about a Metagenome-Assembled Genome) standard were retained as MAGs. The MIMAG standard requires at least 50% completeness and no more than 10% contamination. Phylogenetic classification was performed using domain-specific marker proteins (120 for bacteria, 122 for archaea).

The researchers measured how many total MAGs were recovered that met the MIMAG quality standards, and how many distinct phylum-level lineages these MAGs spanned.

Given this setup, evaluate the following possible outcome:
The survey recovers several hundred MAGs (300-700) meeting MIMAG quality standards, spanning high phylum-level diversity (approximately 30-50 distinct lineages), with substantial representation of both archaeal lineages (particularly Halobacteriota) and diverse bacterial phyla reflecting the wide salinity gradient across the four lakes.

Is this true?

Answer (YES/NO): NO